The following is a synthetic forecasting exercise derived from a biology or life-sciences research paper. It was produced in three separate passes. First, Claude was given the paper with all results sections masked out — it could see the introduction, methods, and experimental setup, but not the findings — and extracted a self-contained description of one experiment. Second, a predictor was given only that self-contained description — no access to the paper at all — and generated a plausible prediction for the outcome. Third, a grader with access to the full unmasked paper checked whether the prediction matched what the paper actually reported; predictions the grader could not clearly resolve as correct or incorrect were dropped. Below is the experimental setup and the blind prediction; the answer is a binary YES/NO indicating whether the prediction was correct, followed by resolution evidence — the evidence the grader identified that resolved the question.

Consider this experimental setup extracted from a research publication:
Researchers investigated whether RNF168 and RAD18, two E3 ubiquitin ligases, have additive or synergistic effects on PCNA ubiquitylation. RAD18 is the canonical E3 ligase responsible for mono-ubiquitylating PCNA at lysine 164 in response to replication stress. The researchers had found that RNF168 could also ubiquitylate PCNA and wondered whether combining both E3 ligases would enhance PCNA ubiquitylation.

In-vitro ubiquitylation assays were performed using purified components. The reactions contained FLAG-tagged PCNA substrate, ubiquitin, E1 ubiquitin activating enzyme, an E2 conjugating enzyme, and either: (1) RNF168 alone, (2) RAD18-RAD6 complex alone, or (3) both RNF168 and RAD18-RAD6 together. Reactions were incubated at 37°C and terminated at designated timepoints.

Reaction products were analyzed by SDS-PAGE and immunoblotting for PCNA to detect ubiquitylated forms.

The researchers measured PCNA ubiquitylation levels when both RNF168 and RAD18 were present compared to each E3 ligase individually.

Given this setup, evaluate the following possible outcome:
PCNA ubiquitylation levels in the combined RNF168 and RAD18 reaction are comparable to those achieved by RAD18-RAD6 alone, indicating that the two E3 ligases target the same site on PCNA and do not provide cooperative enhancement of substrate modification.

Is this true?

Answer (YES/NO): NO